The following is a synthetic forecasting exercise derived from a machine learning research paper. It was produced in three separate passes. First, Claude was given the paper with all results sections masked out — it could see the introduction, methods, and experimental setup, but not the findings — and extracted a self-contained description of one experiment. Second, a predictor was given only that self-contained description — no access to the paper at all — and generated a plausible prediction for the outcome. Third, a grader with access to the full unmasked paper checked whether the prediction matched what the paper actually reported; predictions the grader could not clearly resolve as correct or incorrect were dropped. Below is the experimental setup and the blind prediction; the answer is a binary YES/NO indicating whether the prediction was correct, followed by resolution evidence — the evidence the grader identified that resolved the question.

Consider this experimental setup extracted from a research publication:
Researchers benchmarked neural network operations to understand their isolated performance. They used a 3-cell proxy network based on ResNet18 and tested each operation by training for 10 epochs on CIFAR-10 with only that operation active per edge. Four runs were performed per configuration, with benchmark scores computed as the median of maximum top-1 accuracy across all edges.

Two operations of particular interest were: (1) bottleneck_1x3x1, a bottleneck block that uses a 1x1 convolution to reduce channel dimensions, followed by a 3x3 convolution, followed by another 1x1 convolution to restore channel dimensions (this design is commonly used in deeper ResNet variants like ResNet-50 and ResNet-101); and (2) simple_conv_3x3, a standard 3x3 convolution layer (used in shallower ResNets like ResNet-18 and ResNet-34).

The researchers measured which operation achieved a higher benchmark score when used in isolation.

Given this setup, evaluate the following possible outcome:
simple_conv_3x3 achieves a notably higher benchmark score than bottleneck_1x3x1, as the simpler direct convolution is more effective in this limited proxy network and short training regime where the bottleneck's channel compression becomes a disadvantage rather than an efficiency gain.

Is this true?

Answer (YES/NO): NO